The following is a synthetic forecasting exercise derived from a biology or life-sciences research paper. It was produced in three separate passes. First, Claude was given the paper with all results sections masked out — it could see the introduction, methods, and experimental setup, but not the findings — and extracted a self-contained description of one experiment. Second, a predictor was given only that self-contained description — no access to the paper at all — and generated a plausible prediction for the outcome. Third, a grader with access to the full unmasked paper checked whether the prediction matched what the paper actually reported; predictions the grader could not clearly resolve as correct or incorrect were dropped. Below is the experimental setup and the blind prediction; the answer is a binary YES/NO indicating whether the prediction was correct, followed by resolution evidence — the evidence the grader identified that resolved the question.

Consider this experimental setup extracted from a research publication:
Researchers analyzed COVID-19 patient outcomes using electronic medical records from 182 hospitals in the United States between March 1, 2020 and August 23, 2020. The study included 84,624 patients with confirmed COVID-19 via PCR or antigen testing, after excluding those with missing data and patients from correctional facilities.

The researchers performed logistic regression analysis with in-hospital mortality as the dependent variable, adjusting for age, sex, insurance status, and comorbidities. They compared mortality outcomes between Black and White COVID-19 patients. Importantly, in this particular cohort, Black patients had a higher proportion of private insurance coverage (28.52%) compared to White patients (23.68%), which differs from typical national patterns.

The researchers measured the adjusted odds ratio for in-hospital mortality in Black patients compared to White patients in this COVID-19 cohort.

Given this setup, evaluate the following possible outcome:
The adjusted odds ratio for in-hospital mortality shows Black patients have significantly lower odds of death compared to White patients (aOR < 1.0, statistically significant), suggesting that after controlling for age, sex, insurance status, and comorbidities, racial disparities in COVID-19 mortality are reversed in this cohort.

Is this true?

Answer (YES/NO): YES